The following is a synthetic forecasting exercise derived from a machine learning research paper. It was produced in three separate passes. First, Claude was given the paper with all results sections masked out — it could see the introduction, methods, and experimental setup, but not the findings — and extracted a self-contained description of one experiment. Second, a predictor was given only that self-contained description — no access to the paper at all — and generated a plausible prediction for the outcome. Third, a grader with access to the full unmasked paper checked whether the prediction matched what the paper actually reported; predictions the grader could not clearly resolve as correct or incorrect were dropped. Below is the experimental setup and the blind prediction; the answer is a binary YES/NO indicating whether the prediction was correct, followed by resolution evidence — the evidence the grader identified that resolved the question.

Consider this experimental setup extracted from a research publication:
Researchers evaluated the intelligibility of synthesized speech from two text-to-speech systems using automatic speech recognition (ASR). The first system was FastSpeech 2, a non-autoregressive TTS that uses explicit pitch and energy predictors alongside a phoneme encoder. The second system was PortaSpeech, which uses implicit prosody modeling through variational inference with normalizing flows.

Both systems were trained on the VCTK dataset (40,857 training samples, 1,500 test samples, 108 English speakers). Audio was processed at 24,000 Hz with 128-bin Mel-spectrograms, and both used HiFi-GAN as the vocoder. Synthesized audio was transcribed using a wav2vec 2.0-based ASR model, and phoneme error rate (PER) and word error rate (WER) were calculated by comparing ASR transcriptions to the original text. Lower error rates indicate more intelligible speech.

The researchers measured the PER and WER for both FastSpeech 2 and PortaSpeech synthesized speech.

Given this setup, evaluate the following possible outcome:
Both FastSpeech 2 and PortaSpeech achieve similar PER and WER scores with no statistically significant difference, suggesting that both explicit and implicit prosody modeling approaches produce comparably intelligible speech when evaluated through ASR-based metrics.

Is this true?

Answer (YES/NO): NO